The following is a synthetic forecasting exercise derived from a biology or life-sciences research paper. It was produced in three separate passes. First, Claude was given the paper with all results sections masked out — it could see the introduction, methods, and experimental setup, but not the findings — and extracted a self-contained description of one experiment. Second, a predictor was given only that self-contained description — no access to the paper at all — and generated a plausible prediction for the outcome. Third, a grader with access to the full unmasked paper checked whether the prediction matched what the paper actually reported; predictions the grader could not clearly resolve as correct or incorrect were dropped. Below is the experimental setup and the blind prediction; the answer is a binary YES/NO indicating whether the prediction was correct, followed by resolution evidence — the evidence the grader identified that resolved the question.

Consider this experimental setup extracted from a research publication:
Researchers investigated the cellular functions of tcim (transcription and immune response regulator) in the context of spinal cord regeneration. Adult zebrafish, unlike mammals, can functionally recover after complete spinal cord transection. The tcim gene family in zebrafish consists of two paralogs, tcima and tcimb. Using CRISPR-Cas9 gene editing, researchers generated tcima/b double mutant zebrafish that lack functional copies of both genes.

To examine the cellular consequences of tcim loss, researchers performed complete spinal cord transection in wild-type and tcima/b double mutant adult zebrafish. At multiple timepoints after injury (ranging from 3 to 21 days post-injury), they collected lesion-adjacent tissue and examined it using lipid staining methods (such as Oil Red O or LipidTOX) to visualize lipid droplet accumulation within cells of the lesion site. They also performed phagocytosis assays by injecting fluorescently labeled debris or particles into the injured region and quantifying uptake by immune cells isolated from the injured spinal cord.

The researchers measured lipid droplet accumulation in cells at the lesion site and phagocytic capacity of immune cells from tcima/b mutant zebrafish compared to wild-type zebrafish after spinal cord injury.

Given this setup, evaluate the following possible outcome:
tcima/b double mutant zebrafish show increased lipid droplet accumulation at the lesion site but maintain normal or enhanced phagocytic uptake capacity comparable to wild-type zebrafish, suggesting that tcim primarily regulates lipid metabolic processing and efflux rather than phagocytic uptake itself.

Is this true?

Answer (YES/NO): NO